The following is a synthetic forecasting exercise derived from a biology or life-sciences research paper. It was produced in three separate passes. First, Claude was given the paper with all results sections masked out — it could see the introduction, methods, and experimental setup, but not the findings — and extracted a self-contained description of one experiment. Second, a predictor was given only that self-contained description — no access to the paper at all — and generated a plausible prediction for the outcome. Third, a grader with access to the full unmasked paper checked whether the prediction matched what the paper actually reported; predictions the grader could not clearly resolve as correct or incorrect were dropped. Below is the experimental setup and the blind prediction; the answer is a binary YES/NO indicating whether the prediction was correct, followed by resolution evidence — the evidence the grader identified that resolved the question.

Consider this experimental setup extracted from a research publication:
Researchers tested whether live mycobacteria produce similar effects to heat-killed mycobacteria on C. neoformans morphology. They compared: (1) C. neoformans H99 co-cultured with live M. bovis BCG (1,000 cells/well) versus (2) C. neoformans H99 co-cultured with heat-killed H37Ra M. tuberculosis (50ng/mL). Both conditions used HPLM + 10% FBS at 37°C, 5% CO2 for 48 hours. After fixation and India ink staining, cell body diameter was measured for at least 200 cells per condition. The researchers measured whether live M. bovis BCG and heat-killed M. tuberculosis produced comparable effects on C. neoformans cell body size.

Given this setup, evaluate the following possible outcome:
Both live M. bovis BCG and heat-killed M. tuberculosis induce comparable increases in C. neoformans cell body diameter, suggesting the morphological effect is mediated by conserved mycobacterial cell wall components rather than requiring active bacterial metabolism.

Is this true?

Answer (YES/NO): NO